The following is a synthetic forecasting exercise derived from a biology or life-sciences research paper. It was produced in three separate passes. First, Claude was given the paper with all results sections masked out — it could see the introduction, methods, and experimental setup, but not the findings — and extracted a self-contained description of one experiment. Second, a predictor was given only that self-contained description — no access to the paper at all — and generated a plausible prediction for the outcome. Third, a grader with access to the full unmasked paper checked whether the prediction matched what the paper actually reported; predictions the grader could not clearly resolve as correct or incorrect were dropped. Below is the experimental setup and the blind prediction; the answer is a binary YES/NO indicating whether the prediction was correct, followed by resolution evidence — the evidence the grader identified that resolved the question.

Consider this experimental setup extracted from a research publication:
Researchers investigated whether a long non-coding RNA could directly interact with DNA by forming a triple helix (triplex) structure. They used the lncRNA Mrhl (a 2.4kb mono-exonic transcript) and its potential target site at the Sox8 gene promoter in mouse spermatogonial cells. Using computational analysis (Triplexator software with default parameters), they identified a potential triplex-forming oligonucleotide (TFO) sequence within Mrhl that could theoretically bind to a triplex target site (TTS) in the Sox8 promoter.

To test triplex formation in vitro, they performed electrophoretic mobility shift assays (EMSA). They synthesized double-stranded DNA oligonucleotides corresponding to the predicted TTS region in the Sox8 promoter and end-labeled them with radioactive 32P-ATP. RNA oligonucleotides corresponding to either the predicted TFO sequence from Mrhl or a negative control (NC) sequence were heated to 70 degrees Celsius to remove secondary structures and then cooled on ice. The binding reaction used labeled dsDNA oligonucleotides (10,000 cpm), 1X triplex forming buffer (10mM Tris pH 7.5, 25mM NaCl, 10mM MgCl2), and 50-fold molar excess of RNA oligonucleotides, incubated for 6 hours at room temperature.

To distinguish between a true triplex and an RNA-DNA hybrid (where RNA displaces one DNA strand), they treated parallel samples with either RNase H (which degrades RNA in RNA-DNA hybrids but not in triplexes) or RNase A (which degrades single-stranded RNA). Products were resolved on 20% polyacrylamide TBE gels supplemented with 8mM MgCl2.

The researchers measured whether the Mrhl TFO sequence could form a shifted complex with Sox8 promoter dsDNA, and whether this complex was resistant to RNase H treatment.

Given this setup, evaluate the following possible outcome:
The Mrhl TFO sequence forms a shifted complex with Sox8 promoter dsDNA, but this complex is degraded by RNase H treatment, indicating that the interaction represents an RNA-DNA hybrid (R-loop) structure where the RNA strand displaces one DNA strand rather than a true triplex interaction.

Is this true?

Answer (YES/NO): NO